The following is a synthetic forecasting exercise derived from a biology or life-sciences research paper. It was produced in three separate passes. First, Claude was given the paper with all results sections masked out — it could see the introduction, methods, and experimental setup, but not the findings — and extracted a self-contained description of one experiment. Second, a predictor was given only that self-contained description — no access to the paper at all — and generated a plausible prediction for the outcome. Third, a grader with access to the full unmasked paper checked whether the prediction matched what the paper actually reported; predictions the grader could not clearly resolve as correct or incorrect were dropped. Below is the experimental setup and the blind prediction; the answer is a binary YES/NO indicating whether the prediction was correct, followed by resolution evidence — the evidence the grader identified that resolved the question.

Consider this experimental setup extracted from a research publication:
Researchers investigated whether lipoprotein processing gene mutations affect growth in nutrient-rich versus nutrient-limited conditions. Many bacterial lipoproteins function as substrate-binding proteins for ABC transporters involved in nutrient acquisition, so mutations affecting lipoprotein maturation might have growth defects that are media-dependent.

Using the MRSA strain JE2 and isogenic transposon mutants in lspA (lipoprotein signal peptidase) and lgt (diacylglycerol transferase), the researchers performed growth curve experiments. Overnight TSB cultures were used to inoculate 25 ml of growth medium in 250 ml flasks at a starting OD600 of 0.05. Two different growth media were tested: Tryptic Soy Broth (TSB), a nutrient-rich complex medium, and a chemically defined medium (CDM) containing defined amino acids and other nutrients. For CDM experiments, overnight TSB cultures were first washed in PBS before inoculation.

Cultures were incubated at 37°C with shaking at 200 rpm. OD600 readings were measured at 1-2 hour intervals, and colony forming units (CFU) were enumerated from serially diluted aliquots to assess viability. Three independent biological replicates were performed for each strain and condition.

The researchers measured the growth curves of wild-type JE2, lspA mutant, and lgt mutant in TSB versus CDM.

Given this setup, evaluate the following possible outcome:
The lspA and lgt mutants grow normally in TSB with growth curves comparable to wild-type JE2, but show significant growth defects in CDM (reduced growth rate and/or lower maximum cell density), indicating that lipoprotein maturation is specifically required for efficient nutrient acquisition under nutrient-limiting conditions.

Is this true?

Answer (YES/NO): YES